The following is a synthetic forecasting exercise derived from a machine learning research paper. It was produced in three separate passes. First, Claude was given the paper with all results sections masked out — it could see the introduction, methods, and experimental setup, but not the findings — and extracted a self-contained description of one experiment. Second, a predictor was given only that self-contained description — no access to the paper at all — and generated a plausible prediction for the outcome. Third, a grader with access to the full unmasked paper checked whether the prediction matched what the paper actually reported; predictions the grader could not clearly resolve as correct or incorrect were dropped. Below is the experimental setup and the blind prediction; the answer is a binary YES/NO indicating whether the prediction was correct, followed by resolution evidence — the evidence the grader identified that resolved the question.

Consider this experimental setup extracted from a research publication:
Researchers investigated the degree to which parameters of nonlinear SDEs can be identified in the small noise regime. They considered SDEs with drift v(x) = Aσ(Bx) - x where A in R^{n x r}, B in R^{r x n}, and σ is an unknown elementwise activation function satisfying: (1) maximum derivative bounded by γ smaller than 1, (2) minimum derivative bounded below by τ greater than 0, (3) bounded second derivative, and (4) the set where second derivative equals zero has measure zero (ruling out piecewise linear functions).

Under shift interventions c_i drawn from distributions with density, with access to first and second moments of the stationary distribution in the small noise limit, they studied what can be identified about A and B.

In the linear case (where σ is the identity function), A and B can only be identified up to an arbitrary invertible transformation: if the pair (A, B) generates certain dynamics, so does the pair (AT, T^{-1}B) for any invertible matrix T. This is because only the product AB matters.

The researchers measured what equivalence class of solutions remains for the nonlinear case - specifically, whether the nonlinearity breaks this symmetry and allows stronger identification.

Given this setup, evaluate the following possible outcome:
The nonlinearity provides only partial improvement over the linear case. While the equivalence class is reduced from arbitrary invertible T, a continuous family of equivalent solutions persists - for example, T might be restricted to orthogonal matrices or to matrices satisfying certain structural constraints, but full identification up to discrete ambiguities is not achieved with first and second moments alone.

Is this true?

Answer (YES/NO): NO